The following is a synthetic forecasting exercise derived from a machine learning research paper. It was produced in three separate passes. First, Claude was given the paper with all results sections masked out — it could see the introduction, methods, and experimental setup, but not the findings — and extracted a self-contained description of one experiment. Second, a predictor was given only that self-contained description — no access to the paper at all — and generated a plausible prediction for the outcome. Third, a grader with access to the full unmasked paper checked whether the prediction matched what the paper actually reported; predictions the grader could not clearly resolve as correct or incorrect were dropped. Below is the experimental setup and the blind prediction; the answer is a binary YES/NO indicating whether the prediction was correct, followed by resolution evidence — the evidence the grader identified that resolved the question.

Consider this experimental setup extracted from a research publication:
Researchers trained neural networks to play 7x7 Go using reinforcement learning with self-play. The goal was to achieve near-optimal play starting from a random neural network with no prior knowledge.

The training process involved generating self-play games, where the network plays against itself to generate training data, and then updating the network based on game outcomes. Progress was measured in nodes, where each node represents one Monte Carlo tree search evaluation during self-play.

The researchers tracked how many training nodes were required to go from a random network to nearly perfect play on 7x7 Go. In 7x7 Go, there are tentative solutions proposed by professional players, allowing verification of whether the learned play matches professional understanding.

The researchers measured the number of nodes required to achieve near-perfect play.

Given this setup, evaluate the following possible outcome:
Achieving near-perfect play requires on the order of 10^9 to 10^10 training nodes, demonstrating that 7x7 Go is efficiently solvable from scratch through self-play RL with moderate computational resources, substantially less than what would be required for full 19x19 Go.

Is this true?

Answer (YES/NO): NO